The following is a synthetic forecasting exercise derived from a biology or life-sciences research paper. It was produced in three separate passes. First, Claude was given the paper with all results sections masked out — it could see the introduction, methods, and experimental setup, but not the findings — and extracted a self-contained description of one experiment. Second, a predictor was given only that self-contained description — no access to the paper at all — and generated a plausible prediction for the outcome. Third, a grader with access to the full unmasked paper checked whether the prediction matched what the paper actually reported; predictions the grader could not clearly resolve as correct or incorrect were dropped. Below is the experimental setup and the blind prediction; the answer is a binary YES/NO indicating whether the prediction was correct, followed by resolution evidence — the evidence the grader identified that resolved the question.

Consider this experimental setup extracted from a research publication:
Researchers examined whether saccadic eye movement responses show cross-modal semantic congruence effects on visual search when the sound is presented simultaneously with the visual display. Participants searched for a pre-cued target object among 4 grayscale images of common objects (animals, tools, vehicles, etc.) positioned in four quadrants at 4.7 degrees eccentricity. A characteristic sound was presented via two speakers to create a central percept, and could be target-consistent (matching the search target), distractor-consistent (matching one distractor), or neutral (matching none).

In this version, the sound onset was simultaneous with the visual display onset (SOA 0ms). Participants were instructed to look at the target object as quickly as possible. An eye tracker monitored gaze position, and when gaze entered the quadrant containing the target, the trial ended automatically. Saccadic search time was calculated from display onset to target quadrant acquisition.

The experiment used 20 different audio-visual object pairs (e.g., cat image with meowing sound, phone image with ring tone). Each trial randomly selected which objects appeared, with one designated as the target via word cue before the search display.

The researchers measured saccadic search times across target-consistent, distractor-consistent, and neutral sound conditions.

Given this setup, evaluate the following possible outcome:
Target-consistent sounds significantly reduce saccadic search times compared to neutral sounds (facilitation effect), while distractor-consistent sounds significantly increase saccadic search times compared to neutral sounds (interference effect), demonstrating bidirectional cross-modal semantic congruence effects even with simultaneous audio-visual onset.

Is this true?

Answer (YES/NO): NO